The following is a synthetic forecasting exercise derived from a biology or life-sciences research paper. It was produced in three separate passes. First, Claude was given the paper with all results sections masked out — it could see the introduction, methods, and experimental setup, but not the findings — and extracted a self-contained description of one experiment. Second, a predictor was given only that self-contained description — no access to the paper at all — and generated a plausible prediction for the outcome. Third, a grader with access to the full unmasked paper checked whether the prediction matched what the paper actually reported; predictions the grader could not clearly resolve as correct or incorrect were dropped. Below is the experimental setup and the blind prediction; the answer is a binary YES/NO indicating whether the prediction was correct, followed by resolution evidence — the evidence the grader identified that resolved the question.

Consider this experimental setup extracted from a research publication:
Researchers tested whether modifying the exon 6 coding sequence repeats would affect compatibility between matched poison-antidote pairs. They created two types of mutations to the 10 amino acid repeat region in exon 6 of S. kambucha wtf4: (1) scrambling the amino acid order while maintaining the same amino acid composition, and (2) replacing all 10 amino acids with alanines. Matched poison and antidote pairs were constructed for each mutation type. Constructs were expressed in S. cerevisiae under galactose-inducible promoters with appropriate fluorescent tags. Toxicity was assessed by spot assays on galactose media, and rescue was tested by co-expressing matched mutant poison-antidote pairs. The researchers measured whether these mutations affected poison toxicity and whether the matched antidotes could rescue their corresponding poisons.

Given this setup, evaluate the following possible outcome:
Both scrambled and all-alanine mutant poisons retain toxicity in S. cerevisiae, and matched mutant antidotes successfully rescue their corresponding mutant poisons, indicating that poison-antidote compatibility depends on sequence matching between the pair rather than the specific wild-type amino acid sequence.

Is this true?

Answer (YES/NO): NO